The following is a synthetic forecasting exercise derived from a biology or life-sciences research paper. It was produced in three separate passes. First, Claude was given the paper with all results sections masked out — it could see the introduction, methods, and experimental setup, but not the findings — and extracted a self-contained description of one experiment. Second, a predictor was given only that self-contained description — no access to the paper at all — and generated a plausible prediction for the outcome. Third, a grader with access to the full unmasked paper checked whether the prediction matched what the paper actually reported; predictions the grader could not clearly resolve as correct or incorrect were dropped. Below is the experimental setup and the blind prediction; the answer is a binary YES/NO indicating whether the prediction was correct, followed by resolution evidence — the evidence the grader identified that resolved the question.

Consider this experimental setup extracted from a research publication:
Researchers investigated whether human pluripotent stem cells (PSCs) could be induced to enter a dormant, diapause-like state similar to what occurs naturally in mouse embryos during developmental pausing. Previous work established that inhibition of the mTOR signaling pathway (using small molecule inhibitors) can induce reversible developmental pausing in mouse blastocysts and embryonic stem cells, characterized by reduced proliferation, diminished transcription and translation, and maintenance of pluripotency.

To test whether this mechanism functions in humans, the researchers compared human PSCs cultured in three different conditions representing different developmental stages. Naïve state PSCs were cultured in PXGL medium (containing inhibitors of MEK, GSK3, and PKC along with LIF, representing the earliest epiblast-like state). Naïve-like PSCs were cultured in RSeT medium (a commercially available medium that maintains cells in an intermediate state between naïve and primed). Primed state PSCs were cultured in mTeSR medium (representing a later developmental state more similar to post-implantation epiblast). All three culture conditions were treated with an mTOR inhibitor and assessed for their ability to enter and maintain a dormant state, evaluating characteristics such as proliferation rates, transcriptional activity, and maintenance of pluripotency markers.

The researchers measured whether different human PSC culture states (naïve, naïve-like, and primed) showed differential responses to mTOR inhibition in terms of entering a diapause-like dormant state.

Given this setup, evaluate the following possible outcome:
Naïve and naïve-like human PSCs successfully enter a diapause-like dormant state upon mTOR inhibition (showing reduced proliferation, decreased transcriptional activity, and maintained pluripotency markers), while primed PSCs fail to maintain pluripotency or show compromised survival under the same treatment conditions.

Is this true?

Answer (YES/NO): YES